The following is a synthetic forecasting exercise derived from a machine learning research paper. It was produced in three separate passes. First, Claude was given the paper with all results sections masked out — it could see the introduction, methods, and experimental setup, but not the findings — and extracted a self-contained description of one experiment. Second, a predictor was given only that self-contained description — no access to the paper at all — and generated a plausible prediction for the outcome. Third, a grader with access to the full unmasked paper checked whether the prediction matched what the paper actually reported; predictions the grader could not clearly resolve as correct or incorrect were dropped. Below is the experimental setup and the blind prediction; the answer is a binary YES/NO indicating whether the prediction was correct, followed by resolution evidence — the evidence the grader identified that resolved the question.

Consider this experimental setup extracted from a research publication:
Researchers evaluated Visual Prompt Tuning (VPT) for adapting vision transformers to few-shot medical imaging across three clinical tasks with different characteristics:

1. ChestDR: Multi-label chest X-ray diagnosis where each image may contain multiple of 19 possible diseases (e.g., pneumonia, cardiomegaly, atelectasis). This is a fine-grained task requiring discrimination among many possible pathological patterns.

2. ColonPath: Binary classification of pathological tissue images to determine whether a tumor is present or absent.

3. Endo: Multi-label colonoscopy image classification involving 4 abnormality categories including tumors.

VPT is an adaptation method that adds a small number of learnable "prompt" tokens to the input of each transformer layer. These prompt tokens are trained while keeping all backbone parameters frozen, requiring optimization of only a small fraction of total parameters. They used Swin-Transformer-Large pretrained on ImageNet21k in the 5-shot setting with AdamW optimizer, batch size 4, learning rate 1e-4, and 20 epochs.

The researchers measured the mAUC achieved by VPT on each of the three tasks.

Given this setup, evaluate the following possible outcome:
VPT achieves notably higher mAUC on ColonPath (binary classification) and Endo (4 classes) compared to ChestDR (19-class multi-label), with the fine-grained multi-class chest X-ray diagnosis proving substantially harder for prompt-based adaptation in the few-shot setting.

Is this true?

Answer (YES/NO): NO